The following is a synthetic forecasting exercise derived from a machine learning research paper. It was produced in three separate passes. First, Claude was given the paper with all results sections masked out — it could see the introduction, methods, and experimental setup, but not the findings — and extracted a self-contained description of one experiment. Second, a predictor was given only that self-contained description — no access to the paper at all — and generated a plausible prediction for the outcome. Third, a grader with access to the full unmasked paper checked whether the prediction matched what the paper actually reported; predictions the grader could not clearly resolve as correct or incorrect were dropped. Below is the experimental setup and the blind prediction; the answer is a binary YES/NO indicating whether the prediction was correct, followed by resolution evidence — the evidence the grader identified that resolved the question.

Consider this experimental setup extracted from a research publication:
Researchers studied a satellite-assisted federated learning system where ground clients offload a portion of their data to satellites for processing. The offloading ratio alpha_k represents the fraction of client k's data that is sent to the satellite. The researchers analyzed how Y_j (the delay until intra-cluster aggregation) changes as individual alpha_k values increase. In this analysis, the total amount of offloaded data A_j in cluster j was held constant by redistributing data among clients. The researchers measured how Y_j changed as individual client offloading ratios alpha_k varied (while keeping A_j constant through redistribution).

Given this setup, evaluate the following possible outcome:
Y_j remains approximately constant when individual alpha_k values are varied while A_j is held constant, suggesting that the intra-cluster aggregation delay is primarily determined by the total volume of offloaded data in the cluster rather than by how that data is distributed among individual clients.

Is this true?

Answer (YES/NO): NO